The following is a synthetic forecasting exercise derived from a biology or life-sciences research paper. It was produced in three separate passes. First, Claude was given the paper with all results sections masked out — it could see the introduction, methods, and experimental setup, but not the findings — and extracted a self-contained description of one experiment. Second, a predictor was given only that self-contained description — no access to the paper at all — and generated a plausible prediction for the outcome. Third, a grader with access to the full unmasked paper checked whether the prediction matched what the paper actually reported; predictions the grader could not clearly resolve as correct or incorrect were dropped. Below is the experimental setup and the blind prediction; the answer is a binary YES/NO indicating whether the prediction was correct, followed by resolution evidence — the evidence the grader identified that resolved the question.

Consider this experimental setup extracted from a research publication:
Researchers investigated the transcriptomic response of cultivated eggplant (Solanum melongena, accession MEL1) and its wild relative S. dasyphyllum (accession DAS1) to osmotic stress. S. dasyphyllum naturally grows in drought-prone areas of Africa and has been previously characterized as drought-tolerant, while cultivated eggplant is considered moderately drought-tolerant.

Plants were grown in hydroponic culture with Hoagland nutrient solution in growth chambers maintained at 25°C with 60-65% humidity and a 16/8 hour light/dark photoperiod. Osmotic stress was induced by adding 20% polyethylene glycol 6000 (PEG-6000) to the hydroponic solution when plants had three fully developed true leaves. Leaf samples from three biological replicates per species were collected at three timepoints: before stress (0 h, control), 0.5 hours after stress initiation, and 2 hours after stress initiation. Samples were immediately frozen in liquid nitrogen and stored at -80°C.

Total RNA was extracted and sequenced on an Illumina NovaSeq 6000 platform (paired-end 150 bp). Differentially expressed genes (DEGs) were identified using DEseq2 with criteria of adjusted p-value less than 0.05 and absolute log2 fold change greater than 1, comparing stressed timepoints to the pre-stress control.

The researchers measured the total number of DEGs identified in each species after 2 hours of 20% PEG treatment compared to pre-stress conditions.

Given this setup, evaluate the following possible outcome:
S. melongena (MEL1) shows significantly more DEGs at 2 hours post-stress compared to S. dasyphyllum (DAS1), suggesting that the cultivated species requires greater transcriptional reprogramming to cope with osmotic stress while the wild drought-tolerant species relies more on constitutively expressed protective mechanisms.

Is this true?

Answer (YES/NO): NO